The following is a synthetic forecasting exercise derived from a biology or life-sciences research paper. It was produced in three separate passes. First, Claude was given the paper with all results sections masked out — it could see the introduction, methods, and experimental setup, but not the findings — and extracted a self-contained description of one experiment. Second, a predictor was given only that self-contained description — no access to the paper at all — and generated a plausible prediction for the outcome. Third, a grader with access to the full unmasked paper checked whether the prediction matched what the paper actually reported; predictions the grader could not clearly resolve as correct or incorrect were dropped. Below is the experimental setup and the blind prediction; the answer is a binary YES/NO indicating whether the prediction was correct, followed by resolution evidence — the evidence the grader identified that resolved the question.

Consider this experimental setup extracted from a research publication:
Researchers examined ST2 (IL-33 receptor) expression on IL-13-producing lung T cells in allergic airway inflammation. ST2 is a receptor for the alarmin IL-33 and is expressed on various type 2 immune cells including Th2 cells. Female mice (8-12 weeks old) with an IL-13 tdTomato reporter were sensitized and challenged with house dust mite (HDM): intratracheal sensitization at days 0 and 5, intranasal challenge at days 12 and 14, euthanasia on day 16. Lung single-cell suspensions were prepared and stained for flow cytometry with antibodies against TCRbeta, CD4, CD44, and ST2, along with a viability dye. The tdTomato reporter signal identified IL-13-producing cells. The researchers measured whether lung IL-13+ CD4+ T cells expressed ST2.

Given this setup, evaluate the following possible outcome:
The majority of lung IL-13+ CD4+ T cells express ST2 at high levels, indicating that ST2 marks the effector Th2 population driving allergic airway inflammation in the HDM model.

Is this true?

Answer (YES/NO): YES